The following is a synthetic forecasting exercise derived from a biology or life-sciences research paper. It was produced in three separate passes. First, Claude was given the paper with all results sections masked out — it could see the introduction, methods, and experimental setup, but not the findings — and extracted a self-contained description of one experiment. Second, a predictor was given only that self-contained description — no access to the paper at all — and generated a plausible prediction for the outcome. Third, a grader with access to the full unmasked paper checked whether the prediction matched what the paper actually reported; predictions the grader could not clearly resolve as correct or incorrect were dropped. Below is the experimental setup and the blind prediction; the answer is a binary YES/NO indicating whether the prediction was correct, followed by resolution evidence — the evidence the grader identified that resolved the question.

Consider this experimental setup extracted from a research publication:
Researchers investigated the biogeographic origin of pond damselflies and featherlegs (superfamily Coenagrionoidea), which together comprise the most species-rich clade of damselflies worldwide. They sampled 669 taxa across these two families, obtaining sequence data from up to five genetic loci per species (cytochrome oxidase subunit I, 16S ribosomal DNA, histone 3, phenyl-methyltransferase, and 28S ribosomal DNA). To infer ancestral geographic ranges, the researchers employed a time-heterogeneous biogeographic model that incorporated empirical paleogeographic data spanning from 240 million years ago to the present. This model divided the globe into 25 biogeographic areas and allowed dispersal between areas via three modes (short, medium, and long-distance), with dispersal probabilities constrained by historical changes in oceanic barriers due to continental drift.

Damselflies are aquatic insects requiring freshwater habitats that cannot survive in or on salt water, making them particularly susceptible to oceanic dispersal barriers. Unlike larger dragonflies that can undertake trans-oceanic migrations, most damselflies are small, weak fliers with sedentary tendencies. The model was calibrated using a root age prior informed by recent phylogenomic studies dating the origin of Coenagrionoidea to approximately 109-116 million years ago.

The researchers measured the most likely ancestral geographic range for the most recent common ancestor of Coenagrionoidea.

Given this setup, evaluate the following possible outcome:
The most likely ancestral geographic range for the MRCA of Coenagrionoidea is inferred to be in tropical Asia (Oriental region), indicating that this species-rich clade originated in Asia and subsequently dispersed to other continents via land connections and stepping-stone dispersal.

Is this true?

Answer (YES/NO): NO